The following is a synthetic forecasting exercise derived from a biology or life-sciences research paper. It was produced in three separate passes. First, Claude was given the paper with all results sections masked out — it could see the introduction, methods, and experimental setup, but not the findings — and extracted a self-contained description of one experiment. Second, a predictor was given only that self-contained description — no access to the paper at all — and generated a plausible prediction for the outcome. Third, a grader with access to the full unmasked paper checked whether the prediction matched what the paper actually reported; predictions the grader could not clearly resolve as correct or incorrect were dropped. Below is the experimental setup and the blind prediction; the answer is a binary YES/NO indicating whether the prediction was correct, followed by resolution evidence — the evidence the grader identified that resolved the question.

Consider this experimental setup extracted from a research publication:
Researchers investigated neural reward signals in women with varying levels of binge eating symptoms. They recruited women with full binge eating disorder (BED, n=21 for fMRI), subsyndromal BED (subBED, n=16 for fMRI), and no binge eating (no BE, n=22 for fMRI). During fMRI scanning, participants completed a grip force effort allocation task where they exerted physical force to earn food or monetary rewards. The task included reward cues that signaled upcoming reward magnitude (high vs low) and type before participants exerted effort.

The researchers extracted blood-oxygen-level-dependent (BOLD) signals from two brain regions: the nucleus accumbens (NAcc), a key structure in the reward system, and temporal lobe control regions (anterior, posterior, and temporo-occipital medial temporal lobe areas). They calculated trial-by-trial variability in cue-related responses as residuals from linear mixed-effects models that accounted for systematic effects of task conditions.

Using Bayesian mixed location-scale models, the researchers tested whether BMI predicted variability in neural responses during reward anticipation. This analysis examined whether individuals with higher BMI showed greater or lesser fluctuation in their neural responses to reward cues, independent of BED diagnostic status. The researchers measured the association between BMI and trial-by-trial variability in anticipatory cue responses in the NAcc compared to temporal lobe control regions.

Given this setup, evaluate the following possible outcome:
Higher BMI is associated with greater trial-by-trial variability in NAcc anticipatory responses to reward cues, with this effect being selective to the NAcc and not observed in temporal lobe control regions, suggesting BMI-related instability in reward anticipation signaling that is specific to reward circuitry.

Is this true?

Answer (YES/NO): YES